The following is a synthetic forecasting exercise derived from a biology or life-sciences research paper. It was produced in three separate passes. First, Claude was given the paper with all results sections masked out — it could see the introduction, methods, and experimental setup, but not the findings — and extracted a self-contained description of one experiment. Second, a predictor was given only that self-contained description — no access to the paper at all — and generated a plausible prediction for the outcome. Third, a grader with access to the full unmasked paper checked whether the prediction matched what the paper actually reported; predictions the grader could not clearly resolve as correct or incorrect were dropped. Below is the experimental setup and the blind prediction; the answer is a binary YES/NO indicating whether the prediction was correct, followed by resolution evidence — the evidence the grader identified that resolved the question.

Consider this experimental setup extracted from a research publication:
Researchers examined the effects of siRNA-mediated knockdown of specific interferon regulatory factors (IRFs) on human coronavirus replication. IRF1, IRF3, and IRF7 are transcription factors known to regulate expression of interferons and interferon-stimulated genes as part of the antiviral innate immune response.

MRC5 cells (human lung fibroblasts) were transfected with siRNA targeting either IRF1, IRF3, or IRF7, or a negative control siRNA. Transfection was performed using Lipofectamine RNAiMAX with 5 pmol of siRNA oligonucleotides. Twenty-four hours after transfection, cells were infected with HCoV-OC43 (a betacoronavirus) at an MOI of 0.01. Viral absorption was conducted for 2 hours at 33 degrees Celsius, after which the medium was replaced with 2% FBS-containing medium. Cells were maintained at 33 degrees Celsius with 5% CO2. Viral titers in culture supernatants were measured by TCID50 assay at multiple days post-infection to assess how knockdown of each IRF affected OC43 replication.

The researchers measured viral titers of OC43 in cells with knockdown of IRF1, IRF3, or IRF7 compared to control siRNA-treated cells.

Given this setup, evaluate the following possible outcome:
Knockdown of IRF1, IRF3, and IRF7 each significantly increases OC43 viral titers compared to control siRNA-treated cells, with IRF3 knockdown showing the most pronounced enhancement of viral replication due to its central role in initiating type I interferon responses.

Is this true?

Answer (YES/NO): NO